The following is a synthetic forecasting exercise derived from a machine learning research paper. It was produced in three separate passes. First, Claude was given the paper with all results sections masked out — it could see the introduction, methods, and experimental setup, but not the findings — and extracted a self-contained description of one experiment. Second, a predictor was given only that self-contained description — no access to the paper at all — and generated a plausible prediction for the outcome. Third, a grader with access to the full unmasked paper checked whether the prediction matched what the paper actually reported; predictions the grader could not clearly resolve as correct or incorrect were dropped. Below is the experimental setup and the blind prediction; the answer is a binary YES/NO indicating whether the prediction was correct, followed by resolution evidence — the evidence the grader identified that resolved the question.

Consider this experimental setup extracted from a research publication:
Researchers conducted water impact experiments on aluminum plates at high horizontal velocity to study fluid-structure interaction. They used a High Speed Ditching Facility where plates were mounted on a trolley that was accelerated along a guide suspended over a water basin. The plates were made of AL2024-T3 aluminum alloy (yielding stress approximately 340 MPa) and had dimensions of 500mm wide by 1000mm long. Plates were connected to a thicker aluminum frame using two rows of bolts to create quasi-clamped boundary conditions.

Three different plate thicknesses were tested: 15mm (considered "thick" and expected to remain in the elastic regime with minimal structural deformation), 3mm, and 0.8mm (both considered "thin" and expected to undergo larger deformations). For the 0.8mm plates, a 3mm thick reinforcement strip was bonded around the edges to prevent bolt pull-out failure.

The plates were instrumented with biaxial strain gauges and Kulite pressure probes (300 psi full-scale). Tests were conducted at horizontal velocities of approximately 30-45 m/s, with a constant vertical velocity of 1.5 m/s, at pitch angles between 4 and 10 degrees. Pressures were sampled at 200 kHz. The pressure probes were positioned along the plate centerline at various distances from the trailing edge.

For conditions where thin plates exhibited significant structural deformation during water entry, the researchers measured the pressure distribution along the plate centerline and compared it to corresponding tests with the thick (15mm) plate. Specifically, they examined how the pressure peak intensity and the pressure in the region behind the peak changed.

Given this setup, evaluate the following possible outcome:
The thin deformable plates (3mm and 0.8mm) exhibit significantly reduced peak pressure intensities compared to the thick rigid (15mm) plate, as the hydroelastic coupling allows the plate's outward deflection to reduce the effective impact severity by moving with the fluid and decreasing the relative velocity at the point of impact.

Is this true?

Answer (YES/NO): YES